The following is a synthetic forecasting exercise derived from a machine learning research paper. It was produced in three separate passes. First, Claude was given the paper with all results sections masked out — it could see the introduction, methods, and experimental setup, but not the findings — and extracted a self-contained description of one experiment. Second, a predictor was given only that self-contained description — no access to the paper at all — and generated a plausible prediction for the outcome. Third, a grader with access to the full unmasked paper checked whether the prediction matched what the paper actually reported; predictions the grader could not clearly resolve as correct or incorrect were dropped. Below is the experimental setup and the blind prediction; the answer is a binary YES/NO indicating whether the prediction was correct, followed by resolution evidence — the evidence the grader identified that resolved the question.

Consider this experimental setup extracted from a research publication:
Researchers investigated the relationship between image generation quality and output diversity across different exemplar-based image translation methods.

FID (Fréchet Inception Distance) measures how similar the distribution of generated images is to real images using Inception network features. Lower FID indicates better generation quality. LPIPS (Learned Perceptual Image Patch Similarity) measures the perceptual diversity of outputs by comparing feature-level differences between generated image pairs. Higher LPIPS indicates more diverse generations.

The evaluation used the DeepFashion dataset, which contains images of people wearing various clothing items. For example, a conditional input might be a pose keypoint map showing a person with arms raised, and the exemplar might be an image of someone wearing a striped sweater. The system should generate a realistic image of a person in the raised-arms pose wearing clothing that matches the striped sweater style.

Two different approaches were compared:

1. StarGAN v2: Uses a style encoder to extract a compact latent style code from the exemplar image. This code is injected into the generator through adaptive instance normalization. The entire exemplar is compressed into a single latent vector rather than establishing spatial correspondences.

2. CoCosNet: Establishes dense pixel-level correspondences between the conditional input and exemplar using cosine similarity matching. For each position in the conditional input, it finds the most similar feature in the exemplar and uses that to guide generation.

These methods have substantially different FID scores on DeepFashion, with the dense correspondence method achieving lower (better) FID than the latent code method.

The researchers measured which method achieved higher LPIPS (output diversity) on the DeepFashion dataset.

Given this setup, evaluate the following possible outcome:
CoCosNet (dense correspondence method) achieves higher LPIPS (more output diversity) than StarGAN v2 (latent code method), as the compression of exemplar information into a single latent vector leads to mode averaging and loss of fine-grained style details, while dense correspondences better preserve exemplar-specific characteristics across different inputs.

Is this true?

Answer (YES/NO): NO